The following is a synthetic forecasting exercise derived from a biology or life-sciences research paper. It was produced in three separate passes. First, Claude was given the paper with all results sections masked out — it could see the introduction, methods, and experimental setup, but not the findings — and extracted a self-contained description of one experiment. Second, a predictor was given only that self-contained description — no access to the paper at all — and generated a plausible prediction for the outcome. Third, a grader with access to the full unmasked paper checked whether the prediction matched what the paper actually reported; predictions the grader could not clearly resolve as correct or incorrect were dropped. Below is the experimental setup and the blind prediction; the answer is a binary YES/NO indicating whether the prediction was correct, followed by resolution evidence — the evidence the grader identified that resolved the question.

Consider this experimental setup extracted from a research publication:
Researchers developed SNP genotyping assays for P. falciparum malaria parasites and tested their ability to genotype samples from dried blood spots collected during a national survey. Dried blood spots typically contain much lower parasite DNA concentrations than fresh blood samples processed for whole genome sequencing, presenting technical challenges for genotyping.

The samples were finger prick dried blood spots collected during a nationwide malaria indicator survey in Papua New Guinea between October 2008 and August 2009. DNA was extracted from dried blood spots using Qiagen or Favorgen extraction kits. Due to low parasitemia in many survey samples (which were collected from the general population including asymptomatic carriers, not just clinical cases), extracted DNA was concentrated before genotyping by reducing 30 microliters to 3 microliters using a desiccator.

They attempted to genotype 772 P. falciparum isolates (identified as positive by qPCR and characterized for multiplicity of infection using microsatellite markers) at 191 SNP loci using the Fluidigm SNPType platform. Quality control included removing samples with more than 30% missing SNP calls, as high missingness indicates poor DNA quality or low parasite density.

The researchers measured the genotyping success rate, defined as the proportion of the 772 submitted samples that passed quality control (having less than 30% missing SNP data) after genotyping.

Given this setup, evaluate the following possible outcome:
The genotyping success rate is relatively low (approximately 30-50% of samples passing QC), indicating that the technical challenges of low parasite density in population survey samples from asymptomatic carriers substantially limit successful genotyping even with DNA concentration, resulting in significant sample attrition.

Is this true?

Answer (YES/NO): NO